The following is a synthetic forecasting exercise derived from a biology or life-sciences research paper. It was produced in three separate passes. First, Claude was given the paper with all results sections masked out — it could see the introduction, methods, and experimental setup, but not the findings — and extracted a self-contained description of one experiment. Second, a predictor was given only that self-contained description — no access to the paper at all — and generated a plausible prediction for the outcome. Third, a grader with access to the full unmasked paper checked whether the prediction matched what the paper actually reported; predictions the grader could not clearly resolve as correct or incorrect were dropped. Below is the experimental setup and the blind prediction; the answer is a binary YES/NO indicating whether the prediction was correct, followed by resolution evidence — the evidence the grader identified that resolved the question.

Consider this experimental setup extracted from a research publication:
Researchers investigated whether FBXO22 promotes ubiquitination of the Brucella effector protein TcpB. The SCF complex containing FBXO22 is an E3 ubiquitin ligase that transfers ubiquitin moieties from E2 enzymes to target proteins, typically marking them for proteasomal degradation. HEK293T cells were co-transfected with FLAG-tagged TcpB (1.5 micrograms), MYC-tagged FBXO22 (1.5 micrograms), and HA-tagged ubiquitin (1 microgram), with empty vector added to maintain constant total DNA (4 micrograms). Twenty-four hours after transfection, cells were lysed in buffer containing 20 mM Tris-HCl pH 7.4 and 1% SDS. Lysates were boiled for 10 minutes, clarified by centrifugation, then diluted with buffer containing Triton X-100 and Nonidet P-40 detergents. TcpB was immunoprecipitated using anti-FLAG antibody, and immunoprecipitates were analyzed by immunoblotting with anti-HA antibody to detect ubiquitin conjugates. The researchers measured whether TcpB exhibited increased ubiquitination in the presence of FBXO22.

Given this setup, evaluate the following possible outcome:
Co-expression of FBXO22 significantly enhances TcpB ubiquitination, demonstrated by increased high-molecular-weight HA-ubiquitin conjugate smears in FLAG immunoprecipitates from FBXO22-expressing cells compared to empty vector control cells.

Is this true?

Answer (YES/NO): YES